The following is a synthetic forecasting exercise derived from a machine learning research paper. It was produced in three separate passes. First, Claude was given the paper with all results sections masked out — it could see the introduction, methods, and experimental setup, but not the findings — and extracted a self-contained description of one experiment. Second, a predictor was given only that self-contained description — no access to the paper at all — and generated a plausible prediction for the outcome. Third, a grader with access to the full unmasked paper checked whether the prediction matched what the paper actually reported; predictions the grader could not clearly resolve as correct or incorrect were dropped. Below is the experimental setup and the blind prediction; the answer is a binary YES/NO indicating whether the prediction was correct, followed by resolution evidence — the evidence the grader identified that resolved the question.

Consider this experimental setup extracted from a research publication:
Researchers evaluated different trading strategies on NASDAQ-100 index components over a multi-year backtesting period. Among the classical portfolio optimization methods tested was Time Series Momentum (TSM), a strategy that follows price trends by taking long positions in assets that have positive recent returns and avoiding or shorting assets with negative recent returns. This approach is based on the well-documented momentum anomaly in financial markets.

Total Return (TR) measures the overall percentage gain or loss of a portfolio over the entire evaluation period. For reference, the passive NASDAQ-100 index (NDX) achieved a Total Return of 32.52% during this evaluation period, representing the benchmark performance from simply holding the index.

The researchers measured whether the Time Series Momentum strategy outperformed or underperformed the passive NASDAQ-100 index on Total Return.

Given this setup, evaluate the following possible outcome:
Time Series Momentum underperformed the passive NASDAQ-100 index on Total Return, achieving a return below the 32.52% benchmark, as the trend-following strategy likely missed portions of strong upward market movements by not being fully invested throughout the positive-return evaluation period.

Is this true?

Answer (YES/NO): YES